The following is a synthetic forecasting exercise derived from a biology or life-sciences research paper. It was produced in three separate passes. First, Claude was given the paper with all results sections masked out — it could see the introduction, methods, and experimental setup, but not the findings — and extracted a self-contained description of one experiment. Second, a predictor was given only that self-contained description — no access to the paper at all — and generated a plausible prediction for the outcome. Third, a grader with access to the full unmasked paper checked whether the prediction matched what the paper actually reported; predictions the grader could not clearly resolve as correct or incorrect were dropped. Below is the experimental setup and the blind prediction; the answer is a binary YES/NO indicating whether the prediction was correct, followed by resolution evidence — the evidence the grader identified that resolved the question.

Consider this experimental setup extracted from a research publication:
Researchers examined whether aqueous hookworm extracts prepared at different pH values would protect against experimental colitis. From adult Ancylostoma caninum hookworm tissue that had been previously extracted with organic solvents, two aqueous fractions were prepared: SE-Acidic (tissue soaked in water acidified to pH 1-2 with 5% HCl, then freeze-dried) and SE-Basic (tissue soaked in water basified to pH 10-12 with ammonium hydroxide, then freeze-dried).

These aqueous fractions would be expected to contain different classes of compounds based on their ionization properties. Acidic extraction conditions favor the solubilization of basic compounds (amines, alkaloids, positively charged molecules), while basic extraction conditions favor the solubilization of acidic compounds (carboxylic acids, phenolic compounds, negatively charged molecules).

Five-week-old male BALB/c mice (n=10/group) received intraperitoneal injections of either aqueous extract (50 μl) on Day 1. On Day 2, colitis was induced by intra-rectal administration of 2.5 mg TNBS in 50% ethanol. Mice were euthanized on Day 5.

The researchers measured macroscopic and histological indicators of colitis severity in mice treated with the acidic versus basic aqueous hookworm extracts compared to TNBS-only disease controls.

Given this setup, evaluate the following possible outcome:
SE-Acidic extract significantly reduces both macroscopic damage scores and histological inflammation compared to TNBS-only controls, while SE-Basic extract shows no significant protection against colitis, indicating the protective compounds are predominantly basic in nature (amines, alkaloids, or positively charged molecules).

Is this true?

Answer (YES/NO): NO